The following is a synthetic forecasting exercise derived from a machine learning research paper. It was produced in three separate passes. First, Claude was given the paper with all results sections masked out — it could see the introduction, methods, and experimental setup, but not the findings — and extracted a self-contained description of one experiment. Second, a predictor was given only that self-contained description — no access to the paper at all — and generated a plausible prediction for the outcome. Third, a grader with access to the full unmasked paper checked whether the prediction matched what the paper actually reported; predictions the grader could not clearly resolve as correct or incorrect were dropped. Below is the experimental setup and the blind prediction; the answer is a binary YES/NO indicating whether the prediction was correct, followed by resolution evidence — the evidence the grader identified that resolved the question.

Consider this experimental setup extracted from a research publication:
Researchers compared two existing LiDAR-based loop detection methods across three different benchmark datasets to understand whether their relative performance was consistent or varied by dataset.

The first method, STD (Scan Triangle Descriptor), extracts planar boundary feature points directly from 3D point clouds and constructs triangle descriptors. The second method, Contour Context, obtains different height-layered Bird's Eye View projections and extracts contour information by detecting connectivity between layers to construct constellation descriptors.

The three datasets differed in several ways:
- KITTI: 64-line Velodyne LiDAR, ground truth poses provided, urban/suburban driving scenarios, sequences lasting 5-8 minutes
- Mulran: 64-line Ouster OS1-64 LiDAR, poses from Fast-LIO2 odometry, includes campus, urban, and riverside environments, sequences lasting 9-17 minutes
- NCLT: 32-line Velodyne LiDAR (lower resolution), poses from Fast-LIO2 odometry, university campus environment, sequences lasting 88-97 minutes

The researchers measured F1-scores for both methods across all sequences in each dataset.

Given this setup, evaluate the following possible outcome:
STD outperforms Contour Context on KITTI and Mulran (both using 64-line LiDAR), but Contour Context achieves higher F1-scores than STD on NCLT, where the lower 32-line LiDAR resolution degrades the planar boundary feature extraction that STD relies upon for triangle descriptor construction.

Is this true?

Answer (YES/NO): NO